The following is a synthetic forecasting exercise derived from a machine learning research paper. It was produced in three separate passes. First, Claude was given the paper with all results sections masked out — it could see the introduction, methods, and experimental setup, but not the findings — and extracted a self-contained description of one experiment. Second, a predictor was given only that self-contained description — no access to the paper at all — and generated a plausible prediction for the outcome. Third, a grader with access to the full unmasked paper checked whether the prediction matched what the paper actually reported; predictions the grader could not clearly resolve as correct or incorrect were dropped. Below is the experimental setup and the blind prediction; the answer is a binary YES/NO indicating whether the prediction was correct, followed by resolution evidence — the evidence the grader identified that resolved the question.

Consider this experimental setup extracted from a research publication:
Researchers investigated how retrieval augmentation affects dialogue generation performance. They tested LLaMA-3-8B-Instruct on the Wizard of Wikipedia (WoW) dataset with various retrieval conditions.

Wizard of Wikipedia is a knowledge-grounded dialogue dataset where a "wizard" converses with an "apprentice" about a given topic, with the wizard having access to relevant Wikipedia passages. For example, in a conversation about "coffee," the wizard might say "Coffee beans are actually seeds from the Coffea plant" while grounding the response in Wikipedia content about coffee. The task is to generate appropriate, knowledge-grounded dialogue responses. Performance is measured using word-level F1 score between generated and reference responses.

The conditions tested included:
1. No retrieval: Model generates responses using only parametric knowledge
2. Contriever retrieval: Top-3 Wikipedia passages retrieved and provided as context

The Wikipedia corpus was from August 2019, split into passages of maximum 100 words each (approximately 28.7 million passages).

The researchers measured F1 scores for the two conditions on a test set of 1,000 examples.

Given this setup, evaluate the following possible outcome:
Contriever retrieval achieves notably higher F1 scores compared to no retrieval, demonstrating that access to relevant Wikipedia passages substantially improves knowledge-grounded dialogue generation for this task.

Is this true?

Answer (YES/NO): NO